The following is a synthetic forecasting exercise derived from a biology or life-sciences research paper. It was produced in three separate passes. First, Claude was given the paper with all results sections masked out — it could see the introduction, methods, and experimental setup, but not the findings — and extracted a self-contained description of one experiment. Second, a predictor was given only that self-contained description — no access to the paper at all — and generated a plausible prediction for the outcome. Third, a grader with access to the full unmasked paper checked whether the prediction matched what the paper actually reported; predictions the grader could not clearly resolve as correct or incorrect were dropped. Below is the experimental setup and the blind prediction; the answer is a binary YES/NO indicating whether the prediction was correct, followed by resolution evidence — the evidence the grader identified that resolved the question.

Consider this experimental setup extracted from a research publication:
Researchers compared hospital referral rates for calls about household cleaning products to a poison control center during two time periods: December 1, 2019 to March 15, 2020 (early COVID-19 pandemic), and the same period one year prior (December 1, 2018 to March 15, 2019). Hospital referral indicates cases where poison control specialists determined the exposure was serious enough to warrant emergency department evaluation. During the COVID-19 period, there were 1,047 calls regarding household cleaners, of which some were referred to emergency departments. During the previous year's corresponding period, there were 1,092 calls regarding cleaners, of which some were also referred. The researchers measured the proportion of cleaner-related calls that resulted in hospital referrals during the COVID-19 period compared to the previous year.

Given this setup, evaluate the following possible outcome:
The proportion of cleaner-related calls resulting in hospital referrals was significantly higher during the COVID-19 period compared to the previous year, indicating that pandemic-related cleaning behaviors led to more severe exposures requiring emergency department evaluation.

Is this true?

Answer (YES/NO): NO